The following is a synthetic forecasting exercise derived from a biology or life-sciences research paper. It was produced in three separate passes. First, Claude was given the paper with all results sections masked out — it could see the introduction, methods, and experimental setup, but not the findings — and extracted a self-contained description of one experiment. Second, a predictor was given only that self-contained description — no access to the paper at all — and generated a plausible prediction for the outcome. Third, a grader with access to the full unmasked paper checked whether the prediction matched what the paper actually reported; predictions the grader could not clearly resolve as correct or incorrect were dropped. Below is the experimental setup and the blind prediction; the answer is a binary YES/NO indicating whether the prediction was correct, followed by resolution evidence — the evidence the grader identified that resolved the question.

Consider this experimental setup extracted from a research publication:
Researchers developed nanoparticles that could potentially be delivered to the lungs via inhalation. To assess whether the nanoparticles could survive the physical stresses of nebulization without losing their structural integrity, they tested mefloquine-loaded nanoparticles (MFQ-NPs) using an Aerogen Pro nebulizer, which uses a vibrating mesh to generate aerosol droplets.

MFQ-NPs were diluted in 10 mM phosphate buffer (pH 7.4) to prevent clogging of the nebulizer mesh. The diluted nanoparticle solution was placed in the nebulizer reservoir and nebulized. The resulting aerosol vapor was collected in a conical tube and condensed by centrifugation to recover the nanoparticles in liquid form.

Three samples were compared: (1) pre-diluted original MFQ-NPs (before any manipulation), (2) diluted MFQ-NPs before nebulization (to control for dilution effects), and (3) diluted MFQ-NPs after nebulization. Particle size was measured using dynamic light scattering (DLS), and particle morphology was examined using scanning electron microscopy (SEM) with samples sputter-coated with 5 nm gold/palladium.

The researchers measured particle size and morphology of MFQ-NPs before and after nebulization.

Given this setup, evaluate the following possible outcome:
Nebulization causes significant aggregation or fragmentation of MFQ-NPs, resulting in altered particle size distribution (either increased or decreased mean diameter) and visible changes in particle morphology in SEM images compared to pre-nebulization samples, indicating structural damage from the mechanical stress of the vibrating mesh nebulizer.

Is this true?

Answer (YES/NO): NO